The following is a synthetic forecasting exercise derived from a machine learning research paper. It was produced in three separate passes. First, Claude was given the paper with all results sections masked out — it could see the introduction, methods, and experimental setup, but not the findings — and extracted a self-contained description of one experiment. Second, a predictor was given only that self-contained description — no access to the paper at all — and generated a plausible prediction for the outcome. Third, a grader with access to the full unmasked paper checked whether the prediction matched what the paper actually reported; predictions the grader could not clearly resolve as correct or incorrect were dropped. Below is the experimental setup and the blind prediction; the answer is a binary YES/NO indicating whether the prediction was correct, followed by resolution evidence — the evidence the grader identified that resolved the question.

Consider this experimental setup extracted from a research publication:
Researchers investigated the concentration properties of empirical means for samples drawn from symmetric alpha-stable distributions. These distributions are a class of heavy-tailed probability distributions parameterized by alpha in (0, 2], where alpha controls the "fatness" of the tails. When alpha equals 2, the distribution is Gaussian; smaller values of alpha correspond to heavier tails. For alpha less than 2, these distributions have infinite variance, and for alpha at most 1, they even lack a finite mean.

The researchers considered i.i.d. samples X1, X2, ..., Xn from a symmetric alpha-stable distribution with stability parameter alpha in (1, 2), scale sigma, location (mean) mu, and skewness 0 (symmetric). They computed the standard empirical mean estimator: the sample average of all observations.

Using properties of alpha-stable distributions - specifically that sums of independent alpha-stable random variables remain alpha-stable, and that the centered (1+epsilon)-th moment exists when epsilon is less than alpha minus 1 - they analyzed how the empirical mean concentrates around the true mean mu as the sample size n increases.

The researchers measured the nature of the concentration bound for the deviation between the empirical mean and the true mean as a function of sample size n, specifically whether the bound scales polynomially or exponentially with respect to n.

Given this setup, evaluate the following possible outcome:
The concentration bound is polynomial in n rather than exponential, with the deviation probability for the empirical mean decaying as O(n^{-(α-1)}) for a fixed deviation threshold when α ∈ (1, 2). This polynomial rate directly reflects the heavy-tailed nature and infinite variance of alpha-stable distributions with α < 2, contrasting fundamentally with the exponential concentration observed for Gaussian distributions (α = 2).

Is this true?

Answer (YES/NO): NO